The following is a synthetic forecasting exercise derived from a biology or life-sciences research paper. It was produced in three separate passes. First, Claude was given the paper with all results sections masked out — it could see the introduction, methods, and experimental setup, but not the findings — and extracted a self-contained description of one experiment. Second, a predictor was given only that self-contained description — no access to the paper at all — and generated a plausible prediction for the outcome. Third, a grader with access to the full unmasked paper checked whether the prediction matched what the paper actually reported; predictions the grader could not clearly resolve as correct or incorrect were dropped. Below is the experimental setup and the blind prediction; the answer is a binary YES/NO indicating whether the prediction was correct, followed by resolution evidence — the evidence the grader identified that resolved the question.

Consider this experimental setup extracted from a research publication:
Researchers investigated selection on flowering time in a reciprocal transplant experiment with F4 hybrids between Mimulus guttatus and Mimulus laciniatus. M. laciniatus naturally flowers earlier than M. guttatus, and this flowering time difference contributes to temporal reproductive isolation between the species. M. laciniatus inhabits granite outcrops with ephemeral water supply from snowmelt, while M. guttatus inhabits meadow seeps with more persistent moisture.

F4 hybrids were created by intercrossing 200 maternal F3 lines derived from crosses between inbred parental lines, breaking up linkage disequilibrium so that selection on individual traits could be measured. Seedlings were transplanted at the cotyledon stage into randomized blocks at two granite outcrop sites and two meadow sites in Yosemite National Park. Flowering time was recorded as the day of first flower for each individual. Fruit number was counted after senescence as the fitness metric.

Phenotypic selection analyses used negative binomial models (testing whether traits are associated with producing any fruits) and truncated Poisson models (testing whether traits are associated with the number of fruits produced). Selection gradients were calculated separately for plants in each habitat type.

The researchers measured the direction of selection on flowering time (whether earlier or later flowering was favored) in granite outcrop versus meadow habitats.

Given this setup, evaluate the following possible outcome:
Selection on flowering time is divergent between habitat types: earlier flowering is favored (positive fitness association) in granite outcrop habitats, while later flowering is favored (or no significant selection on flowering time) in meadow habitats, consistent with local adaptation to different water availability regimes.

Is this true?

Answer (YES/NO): NO